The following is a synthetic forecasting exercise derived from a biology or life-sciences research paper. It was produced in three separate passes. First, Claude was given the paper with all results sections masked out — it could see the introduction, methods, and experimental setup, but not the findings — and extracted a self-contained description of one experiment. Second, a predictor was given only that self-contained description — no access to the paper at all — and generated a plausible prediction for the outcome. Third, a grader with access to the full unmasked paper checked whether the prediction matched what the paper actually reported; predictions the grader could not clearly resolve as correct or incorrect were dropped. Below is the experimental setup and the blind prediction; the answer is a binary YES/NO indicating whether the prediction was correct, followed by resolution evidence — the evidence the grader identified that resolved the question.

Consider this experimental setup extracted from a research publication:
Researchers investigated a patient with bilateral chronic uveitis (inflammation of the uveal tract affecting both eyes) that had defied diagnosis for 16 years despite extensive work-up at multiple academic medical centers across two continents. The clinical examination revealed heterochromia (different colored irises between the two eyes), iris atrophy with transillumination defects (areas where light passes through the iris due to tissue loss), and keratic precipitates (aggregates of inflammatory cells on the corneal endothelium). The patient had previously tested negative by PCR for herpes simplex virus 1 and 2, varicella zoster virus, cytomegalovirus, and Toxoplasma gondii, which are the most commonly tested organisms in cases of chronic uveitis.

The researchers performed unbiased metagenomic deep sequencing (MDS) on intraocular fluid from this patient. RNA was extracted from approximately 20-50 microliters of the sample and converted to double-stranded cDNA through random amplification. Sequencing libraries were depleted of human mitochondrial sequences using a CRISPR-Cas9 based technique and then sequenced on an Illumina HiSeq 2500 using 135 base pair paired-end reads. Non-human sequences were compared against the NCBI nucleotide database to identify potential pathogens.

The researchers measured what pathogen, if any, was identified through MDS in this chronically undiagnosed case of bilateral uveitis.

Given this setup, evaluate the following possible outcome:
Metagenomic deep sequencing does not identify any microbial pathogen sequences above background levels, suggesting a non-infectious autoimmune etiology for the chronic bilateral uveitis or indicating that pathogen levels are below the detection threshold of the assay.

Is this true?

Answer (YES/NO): NO